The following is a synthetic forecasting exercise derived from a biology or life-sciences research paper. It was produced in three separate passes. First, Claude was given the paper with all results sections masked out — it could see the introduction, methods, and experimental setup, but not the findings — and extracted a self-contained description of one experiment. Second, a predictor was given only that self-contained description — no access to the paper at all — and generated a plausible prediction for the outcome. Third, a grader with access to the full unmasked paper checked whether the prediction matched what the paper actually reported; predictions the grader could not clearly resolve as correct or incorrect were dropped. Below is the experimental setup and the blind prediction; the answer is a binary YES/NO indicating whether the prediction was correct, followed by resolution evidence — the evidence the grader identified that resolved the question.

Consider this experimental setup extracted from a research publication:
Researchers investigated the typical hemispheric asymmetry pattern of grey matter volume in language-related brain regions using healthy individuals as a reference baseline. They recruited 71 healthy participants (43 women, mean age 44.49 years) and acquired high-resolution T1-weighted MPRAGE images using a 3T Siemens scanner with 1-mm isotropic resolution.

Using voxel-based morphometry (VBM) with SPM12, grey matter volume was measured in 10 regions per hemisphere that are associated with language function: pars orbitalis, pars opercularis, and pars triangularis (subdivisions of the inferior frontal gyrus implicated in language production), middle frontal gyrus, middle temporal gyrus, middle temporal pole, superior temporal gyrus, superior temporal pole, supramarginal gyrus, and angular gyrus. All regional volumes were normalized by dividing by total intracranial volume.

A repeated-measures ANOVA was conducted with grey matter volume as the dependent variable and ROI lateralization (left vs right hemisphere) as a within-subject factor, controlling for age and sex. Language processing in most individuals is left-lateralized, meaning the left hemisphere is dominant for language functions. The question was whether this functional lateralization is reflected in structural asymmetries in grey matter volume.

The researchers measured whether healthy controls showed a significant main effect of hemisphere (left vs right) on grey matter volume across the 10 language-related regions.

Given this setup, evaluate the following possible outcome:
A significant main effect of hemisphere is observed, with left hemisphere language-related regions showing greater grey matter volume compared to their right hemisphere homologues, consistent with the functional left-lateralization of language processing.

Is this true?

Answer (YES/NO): NO